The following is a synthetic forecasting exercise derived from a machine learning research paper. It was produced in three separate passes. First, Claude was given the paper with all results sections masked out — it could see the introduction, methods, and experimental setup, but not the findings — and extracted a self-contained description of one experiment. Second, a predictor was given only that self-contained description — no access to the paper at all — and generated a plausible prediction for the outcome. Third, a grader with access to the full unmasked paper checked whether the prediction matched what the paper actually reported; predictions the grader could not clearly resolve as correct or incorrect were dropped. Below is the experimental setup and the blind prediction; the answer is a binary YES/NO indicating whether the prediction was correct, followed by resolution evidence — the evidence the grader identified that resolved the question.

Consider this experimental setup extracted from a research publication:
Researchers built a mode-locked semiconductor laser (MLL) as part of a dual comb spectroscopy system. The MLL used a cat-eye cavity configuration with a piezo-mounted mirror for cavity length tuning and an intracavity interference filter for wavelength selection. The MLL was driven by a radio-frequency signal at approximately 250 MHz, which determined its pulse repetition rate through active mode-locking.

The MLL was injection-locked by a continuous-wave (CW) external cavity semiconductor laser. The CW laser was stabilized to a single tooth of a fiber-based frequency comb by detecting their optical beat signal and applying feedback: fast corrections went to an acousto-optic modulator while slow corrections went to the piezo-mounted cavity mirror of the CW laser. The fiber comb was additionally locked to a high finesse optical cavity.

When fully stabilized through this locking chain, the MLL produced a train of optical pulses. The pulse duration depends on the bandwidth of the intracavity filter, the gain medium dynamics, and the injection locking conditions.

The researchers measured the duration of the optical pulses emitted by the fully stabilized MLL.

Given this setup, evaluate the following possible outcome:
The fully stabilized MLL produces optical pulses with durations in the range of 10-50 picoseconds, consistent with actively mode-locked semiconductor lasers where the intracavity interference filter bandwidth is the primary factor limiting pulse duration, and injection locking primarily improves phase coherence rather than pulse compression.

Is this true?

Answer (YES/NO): YES